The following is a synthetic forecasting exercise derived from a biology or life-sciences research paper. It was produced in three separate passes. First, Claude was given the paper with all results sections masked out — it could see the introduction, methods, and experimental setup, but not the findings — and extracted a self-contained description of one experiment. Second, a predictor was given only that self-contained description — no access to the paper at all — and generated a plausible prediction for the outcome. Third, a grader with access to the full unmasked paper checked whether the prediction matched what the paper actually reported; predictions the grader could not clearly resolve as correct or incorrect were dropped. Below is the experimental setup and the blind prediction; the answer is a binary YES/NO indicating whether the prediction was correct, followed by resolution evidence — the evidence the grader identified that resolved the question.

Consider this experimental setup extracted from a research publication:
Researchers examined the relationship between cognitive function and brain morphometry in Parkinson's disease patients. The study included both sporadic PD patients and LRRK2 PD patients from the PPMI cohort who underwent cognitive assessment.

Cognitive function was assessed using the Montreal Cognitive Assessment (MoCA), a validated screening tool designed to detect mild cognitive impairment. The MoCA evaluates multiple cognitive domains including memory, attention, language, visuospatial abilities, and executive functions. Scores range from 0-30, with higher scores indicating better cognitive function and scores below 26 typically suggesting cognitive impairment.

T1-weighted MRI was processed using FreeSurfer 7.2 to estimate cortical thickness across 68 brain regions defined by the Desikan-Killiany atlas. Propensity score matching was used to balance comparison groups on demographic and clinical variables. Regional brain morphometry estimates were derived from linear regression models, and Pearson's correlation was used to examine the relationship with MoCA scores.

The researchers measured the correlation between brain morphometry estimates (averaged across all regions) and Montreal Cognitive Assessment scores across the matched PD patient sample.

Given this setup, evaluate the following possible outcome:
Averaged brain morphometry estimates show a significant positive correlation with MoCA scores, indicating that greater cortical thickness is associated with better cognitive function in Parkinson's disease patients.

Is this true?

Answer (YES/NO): YES